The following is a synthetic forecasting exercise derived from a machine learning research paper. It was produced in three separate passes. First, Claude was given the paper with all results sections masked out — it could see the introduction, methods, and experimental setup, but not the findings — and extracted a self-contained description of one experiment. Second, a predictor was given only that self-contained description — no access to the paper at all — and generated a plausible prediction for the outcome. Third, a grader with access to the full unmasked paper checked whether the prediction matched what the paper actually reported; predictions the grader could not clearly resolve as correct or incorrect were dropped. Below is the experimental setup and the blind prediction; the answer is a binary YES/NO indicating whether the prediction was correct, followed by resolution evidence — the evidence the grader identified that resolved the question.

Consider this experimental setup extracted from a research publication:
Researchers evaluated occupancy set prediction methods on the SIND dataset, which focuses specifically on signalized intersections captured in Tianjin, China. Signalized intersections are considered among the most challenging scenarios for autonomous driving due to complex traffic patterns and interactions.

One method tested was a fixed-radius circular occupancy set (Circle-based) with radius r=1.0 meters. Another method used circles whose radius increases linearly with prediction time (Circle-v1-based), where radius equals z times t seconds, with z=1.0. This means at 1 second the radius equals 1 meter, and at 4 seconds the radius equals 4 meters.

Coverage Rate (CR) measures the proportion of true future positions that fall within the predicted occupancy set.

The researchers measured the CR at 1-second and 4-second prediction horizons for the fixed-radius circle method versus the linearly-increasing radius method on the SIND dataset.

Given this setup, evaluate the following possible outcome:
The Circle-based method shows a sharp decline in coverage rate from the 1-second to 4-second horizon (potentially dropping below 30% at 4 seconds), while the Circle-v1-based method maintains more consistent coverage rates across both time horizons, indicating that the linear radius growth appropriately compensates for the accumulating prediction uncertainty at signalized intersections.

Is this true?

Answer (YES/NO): NO